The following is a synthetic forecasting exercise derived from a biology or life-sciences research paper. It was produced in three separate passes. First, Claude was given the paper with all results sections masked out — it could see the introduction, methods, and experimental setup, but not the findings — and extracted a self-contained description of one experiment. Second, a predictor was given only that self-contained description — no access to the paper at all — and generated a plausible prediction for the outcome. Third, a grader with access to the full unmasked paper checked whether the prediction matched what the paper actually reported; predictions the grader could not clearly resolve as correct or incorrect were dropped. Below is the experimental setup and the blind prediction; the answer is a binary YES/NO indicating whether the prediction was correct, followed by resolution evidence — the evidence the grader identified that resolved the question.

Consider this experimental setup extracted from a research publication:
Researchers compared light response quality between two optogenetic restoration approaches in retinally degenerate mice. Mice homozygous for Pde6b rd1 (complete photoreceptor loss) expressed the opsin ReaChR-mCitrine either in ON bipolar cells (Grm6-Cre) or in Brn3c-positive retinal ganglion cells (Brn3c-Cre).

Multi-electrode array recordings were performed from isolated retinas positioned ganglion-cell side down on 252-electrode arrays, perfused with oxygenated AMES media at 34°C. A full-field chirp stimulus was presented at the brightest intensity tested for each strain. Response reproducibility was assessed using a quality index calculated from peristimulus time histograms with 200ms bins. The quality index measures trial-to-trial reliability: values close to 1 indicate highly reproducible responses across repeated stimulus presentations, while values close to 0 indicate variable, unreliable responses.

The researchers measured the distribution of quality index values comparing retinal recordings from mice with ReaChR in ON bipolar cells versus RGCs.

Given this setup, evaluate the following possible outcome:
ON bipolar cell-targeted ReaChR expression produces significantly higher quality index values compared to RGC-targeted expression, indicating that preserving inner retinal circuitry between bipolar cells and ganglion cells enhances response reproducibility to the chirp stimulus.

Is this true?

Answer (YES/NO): YES